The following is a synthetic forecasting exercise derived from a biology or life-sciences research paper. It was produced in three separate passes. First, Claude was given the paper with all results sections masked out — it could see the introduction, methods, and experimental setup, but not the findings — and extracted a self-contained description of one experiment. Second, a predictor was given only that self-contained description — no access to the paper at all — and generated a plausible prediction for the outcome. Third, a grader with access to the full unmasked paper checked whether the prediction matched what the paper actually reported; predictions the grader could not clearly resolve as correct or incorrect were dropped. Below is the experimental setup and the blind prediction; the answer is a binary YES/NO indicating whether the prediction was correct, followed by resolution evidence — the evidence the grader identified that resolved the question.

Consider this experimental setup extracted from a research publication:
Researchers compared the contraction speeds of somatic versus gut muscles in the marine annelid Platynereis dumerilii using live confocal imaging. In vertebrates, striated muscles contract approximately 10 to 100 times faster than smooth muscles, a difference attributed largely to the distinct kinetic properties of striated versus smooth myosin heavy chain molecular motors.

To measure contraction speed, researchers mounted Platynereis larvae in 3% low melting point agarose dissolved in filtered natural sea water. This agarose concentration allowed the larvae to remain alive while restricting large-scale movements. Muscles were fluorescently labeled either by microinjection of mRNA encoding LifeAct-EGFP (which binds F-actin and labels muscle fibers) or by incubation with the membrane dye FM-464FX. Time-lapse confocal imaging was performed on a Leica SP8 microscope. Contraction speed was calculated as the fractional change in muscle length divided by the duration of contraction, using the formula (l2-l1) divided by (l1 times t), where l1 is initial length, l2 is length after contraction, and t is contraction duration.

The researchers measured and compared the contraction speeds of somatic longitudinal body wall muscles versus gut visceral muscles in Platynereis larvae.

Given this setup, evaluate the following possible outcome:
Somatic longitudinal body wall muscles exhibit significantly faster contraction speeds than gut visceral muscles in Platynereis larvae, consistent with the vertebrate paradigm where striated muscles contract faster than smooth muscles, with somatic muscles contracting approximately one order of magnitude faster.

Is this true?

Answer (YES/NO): YES